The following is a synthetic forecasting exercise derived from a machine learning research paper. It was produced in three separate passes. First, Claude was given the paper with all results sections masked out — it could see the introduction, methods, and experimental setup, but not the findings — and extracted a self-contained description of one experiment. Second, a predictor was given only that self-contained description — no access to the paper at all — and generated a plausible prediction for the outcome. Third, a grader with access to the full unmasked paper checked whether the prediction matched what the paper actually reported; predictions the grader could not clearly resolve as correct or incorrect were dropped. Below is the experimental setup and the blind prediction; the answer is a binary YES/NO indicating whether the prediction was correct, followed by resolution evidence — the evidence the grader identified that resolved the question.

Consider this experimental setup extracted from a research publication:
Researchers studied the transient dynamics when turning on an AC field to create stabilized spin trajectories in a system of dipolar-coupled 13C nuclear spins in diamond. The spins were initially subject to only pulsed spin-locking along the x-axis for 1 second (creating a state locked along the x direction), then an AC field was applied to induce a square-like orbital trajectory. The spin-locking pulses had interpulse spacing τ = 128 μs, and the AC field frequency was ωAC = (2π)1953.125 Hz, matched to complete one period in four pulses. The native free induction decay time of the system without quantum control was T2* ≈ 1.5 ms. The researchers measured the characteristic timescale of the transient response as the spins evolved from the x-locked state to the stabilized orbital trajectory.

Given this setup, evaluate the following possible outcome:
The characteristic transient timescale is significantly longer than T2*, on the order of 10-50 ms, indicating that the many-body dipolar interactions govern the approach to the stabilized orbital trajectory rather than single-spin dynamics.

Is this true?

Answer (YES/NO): NO